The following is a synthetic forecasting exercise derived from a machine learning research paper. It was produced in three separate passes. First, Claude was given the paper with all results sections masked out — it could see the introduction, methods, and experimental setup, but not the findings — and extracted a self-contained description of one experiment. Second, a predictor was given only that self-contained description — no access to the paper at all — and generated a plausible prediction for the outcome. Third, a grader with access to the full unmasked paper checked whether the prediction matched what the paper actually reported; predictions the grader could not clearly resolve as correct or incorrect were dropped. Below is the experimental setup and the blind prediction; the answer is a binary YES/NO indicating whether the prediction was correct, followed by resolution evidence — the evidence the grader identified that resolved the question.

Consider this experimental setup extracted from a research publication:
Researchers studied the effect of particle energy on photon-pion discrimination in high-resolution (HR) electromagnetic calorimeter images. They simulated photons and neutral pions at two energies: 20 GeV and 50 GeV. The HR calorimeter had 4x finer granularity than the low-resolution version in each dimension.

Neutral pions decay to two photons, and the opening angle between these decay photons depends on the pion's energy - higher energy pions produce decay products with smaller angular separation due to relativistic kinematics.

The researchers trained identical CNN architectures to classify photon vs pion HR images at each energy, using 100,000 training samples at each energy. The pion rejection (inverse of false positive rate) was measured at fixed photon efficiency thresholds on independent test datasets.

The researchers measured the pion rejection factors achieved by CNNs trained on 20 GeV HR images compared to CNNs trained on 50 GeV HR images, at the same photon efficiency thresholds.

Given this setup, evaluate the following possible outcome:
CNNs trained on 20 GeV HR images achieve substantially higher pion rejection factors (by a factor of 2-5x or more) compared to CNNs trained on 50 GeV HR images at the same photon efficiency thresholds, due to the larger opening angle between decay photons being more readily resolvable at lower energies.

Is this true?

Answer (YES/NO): NO